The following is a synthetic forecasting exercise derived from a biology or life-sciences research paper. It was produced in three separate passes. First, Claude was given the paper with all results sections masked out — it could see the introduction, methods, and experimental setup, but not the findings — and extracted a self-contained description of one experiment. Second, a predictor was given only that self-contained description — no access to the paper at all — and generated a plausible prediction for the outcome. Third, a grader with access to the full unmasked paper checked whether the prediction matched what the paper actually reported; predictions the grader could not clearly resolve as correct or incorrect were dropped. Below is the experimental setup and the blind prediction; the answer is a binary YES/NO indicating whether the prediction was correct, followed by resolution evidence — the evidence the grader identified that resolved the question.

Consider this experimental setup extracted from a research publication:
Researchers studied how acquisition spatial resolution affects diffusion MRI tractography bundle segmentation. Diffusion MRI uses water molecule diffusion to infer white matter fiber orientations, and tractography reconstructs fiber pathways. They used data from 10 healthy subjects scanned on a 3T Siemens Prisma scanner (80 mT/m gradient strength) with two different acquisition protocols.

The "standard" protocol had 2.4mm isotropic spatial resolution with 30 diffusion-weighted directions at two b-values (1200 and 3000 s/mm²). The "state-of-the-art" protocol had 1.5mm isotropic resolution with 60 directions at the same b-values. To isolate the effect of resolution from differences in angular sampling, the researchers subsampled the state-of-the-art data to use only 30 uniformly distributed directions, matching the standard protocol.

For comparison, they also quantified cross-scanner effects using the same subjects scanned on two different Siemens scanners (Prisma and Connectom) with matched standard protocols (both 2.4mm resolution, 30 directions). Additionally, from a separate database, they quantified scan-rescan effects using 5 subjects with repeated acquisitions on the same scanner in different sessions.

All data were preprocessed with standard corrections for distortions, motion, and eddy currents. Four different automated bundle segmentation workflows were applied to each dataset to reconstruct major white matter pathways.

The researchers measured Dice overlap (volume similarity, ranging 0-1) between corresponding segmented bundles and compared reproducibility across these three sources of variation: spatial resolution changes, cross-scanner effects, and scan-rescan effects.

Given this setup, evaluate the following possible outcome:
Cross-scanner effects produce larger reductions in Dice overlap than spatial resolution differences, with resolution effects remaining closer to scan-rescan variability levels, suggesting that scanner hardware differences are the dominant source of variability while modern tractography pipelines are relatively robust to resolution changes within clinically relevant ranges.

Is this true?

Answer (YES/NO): NO